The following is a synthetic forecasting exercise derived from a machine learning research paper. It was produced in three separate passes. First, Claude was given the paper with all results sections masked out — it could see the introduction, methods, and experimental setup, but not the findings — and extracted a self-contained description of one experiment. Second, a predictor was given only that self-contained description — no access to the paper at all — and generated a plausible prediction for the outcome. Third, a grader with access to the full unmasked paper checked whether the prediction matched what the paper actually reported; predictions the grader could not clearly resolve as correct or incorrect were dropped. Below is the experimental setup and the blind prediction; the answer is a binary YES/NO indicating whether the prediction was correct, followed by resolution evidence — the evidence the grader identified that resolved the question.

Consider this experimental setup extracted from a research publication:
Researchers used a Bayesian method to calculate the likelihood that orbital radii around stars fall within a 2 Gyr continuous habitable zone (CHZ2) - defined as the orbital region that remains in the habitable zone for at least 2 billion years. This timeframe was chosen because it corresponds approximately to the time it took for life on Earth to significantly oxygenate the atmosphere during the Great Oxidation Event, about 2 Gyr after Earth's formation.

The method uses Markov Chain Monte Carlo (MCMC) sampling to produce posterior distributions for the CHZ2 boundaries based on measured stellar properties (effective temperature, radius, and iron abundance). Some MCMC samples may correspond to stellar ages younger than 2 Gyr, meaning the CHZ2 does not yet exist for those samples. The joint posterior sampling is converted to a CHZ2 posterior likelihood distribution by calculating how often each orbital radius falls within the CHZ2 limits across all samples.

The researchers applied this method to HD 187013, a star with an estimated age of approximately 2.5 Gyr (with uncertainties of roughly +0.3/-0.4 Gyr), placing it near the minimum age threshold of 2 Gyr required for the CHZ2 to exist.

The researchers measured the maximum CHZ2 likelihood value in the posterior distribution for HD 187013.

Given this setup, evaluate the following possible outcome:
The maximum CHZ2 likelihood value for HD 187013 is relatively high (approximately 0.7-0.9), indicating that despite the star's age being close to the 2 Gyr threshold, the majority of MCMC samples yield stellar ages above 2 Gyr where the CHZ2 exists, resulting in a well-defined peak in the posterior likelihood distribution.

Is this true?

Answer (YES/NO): YES